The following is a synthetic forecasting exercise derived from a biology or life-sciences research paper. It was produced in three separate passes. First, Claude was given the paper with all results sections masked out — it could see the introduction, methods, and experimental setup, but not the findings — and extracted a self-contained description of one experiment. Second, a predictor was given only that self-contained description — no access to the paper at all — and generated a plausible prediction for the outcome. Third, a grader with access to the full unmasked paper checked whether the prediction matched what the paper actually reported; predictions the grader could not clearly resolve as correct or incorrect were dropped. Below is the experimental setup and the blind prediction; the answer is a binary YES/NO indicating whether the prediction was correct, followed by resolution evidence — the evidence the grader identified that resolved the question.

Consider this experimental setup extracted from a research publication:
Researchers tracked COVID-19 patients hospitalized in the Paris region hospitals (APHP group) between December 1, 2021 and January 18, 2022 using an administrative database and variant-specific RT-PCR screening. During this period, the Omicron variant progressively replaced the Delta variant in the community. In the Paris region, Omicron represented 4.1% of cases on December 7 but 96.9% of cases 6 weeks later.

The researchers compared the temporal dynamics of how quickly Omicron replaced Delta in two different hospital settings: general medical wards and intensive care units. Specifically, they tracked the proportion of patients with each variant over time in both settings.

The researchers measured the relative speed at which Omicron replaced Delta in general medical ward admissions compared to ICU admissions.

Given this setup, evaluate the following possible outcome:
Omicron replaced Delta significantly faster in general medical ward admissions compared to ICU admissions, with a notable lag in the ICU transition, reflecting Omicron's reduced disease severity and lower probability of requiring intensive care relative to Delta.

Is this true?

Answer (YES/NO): YES